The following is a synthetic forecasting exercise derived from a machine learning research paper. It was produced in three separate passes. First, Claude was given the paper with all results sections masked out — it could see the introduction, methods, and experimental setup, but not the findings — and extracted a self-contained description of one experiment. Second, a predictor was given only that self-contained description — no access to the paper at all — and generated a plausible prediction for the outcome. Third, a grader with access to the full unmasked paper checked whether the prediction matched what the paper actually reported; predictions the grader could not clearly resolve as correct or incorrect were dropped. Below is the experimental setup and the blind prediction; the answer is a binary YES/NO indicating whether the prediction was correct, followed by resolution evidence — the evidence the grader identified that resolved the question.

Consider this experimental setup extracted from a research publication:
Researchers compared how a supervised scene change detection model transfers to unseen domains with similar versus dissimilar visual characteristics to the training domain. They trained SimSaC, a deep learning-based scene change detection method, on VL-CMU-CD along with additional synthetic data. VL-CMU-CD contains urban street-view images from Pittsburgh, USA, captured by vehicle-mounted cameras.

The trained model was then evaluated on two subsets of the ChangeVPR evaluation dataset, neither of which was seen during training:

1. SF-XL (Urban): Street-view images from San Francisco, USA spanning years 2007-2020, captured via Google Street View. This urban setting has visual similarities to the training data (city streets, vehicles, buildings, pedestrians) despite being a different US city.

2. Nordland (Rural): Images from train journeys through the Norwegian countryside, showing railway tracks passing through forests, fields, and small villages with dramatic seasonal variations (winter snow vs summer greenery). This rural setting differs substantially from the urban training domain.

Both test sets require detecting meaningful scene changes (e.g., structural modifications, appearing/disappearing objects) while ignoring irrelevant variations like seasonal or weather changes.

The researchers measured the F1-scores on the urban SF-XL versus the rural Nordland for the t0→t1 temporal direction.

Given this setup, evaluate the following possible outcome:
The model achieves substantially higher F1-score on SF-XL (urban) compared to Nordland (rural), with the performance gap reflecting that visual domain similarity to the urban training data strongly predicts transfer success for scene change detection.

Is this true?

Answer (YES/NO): YES